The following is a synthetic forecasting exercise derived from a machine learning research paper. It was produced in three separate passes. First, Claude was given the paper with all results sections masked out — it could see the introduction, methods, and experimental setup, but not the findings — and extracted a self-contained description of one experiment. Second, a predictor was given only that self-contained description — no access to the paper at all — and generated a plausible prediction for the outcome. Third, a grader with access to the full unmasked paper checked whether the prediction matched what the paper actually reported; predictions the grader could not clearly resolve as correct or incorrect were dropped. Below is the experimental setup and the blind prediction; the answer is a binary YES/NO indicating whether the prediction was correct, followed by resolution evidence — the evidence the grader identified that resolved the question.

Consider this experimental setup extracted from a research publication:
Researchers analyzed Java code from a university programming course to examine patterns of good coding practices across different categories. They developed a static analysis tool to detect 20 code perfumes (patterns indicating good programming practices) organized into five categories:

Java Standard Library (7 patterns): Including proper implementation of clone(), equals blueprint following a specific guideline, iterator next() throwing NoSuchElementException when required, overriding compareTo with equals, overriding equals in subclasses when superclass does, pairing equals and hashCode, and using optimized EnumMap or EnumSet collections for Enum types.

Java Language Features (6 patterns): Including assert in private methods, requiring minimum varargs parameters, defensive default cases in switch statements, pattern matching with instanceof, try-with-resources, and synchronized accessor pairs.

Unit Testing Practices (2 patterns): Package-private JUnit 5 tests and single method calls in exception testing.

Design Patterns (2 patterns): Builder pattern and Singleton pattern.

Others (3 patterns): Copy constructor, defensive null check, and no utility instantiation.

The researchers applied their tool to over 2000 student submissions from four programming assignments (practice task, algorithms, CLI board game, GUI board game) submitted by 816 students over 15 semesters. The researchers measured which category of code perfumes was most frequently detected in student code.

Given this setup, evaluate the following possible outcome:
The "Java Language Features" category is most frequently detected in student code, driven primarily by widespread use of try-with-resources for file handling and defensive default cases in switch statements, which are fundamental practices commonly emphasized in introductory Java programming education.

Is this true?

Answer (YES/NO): NO